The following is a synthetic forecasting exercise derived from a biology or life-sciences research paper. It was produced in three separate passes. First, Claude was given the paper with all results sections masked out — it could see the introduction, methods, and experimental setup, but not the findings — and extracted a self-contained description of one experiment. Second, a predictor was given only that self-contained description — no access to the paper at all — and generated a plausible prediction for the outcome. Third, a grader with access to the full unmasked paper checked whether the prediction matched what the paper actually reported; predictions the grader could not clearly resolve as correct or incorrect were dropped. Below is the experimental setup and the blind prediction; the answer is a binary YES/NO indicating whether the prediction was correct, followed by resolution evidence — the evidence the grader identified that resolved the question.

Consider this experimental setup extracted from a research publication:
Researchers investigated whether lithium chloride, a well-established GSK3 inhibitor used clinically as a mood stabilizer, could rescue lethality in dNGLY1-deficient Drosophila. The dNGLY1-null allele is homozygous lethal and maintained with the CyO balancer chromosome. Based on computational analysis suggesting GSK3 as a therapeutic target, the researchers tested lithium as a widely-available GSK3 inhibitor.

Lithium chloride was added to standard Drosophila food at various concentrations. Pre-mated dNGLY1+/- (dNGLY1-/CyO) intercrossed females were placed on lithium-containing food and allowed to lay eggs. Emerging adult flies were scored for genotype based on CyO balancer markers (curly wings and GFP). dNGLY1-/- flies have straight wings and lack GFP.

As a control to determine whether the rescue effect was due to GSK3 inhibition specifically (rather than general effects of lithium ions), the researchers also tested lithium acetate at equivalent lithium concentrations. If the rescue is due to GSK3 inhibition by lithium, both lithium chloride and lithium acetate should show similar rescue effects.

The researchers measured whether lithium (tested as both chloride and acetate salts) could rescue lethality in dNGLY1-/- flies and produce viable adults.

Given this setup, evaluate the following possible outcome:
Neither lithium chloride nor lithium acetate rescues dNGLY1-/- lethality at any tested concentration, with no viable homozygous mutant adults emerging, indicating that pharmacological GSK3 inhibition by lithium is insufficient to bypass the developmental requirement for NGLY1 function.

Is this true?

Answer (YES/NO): NO